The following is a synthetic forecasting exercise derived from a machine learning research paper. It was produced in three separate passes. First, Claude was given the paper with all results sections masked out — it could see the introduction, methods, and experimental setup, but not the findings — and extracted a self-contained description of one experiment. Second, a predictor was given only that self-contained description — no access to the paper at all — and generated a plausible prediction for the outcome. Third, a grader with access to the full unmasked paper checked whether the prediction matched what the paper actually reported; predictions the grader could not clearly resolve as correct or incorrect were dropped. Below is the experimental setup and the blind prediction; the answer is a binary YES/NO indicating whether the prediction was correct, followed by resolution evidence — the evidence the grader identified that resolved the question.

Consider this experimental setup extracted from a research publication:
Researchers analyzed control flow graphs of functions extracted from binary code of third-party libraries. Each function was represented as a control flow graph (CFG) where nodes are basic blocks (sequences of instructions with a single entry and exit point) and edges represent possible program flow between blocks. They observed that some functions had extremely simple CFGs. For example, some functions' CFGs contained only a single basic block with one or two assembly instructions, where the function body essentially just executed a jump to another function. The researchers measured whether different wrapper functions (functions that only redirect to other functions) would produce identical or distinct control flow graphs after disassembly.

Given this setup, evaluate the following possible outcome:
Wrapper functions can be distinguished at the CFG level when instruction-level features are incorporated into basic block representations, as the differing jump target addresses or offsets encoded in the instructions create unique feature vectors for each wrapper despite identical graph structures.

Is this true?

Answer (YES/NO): NO